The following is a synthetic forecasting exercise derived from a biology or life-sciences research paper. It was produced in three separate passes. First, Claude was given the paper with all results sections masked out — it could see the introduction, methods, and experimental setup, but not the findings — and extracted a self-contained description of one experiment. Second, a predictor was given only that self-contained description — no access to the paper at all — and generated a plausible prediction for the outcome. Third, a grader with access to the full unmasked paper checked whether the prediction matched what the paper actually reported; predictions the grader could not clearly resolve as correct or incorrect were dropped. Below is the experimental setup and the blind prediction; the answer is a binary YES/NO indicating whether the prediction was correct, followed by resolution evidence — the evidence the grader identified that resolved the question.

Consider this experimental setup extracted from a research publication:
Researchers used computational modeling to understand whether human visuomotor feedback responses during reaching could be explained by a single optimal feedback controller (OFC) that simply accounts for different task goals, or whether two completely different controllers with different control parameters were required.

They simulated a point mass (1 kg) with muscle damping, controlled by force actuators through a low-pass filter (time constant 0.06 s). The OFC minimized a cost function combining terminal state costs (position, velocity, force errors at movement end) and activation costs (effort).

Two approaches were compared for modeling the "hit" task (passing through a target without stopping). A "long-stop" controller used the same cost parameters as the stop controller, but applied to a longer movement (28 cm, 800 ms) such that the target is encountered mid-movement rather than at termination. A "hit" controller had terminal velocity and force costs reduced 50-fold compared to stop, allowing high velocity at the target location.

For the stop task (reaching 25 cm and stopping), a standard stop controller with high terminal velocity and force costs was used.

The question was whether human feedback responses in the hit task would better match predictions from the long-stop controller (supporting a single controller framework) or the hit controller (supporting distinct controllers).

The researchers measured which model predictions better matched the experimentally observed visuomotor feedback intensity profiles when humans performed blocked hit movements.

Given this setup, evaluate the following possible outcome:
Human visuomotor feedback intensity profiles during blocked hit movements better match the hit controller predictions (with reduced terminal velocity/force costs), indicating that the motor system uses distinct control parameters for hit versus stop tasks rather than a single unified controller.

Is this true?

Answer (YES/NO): YES